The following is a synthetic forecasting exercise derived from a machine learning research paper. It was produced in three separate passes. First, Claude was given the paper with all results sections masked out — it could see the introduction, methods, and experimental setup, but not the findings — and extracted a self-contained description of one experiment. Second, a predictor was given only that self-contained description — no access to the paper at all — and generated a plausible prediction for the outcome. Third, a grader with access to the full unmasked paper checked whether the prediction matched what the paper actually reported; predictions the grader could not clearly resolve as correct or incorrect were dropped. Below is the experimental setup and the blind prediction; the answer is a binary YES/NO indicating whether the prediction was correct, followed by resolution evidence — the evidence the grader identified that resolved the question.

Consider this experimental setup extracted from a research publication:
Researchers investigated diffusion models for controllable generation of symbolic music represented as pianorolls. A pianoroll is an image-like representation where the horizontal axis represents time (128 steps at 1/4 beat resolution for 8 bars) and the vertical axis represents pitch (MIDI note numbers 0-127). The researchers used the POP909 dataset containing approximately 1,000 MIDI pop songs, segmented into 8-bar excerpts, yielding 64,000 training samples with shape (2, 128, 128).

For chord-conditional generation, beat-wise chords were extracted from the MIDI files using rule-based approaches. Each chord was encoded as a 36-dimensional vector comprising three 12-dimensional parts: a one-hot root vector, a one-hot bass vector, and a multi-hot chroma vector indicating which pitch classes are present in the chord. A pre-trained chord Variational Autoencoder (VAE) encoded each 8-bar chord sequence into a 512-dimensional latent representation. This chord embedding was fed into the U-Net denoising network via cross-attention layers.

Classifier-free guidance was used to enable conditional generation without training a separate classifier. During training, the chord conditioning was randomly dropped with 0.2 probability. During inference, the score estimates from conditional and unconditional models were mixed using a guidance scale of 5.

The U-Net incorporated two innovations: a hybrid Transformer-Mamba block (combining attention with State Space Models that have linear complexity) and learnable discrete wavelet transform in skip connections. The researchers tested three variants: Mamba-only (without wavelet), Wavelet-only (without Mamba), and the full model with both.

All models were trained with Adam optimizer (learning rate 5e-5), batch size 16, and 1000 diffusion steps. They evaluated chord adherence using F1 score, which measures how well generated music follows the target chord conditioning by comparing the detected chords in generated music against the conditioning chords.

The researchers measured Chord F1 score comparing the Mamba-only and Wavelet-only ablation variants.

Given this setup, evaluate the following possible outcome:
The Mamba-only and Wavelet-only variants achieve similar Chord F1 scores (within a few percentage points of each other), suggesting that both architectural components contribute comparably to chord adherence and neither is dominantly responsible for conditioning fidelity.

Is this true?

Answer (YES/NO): YES